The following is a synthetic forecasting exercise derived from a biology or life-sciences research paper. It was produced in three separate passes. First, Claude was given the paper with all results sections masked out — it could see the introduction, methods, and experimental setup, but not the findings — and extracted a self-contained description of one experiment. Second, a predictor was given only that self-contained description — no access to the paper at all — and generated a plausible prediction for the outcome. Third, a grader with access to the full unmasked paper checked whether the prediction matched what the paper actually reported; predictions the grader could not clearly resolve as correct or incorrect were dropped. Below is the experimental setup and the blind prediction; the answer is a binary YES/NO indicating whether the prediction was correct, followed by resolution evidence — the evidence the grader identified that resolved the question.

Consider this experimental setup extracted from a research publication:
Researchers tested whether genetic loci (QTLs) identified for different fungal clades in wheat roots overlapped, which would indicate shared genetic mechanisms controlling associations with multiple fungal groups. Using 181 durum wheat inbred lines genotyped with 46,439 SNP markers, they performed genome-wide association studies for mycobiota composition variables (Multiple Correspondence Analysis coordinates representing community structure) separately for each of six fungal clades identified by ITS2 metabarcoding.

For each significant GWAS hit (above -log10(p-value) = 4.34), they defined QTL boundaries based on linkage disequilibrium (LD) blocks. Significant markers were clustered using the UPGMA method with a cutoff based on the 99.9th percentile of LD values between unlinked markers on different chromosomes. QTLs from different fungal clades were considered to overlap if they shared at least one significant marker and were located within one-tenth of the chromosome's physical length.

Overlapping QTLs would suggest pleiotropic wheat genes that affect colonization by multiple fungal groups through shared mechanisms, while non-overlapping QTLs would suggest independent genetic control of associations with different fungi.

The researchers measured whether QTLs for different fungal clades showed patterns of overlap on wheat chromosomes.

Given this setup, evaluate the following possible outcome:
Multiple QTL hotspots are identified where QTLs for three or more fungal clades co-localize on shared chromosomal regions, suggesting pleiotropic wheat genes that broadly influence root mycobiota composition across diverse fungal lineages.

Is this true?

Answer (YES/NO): NO